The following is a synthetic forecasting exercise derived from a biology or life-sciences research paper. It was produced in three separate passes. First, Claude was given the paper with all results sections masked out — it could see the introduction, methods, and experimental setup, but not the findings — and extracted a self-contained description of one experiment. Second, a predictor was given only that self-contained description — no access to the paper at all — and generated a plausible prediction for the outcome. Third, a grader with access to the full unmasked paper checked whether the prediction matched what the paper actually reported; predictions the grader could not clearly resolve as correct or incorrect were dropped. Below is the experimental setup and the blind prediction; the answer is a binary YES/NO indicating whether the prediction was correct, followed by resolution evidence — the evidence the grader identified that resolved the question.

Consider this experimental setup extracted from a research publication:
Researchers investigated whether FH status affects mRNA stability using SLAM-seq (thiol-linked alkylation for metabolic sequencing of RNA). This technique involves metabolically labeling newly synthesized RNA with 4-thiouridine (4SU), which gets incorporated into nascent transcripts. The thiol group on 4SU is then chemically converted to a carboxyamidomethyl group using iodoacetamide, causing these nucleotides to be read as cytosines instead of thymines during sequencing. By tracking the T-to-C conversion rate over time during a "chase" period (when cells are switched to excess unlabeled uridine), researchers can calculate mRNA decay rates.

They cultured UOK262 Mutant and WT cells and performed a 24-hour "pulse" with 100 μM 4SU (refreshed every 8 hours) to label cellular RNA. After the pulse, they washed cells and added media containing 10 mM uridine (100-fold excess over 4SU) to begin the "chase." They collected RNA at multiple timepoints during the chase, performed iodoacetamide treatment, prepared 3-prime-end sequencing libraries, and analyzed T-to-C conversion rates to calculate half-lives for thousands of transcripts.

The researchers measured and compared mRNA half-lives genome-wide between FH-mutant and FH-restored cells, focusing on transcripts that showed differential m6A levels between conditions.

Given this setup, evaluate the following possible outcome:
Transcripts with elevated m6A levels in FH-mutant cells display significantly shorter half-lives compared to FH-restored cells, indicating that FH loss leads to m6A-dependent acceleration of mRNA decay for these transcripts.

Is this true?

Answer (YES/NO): NO